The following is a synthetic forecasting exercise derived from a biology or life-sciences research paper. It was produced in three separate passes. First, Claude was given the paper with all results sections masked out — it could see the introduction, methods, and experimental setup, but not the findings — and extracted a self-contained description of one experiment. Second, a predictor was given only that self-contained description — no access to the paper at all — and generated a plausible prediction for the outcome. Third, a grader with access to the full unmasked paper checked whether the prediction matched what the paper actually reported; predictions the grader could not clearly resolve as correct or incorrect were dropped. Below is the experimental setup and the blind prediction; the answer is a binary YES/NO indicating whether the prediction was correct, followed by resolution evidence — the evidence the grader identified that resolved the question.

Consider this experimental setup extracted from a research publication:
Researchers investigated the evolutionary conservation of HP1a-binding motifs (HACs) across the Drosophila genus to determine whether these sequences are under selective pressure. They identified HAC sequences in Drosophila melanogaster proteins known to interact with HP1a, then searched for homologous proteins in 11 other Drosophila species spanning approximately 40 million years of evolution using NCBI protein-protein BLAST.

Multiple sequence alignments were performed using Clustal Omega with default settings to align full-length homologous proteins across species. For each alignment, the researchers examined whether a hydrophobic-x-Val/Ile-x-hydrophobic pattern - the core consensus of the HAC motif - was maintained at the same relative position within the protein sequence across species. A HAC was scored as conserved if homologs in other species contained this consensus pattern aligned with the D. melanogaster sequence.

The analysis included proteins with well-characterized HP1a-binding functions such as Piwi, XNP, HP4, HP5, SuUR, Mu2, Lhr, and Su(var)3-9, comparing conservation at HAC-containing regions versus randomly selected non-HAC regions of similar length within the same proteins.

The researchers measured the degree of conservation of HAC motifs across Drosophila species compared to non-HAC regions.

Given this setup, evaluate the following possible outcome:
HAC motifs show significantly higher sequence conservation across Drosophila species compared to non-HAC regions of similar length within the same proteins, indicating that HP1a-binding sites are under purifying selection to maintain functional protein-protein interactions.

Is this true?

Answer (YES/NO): YES